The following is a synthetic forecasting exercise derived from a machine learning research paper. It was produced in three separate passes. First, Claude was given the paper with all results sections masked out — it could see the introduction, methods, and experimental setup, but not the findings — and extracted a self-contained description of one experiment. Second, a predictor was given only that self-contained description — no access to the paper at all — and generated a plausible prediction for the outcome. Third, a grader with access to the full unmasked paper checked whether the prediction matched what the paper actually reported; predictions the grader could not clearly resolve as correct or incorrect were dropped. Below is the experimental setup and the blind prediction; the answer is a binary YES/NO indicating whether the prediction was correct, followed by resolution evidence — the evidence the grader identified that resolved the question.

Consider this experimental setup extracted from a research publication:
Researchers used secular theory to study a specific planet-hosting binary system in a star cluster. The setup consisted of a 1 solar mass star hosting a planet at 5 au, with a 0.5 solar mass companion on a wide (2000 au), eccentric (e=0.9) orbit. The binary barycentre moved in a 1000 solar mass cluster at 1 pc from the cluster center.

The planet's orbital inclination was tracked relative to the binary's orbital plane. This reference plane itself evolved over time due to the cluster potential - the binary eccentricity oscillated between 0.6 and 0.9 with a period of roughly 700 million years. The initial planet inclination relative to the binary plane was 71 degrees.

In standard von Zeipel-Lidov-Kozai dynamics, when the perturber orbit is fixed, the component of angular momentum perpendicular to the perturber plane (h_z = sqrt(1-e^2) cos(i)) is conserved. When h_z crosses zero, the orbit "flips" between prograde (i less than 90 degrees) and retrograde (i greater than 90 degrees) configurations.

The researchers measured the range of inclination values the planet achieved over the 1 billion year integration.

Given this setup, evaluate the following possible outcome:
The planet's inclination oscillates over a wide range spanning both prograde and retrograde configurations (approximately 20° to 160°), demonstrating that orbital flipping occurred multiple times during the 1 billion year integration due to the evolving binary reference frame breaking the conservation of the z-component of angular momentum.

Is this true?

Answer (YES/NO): NO